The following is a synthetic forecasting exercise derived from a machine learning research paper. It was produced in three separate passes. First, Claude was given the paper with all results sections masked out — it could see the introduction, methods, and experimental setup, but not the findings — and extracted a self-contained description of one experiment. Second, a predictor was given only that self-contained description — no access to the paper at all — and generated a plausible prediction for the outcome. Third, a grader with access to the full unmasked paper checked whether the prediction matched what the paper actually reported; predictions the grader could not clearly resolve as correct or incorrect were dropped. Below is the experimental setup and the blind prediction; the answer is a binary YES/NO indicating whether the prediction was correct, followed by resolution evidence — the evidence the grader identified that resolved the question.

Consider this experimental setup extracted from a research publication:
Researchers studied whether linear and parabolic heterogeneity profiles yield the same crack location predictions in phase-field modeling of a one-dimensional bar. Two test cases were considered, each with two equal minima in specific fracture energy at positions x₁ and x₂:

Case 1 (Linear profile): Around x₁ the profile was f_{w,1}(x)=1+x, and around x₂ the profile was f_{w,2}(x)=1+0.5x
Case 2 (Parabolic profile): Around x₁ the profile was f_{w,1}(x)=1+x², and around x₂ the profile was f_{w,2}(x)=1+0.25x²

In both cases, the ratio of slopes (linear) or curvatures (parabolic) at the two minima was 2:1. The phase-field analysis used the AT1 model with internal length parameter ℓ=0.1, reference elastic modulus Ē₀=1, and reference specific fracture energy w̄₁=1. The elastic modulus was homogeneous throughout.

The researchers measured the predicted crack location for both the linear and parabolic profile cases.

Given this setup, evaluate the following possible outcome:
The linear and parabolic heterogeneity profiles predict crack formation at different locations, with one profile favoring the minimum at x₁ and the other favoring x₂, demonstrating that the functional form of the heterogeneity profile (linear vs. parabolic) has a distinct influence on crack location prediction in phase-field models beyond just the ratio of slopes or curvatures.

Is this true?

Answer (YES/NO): NO